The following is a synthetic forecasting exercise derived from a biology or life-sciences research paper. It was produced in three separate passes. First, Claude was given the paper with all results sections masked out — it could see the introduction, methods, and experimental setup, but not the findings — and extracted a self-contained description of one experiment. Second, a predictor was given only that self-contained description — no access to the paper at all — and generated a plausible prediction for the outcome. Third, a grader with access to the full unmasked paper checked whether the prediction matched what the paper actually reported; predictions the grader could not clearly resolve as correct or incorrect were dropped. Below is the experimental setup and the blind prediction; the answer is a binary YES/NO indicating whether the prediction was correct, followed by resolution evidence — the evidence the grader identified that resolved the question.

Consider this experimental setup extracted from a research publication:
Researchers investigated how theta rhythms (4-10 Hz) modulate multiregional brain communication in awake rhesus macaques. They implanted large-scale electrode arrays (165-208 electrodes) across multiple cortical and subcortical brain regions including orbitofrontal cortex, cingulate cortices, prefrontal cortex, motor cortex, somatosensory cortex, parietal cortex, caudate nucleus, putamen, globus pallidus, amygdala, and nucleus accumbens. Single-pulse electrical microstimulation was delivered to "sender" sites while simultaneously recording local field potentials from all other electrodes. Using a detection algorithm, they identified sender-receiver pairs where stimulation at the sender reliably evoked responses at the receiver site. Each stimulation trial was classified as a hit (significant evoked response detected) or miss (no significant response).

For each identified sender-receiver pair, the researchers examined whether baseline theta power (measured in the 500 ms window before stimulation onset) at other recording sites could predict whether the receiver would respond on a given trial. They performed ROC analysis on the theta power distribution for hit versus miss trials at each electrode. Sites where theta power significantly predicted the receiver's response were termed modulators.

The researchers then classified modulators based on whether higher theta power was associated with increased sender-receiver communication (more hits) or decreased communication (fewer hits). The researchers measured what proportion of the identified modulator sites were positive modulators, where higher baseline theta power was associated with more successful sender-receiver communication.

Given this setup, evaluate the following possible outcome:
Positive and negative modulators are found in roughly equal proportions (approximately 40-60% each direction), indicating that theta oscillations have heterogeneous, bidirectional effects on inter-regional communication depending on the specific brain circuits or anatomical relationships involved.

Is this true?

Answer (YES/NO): NO